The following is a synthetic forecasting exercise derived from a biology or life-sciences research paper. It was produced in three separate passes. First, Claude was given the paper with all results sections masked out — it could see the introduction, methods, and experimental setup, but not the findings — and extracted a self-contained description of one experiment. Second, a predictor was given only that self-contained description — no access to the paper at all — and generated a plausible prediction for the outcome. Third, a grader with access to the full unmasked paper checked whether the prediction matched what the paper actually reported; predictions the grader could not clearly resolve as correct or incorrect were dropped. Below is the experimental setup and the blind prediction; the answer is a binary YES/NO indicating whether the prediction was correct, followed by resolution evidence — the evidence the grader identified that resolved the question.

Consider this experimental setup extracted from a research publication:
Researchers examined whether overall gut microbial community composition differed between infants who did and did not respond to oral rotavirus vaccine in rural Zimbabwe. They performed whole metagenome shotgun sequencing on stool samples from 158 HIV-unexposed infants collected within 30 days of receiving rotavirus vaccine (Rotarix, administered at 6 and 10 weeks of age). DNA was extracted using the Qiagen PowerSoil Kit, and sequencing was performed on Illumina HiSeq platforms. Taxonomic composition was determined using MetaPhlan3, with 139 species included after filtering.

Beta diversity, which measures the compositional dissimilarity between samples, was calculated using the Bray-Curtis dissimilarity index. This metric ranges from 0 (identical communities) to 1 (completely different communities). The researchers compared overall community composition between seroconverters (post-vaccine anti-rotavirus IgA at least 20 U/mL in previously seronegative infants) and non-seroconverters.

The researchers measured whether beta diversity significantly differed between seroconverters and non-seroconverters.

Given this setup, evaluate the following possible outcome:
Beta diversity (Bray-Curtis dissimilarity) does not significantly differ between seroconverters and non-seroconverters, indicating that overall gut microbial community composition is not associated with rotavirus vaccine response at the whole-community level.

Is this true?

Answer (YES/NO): YES